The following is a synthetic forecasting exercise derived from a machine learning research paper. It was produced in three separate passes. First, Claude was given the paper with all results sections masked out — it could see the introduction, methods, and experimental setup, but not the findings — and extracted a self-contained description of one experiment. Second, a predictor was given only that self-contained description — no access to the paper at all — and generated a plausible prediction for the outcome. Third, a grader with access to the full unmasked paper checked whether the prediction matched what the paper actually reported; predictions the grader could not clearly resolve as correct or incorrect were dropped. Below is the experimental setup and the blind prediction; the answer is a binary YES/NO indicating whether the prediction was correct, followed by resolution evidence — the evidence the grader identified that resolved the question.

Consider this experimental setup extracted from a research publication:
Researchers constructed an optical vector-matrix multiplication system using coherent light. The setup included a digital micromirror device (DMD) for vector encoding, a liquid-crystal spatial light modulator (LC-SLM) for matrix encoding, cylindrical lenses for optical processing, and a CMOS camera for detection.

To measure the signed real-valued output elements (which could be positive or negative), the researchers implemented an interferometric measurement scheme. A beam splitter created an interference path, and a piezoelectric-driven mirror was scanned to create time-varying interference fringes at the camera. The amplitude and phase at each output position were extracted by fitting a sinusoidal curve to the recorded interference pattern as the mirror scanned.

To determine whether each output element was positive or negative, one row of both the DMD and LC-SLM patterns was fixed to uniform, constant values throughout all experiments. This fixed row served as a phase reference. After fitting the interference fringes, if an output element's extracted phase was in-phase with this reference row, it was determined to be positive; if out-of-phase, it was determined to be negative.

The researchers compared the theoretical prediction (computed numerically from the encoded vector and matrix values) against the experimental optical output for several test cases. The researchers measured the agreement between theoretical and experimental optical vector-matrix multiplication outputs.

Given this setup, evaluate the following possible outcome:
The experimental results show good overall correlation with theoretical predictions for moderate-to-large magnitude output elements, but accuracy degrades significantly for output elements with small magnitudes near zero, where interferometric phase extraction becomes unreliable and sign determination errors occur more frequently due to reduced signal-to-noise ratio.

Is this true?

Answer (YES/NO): YES